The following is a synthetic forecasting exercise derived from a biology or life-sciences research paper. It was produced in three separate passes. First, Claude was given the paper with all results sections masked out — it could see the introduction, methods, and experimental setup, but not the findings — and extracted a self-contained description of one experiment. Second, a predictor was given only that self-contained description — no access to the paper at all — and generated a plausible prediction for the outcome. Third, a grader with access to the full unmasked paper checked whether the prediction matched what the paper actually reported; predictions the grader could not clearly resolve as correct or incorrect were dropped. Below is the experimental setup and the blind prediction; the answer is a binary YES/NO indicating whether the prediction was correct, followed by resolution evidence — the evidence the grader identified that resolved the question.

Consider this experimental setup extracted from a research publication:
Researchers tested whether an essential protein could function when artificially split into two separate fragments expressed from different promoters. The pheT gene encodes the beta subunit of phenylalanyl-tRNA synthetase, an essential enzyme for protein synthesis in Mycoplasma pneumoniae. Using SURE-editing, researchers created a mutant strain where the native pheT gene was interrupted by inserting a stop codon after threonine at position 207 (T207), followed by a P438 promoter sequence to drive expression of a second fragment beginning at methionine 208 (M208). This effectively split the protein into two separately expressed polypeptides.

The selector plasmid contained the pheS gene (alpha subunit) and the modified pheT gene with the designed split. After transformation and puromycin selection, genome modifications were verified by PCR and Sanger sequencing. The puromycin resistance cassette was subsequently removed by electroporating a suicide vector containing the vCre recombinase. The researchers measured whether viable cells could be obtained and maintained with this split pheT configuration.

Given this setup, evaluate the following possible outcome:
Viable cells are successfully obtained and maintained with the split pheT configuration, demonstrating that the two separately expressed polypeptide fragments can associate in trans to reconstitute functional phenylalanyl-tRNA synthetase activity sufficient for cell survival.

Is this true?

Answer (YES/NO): YES